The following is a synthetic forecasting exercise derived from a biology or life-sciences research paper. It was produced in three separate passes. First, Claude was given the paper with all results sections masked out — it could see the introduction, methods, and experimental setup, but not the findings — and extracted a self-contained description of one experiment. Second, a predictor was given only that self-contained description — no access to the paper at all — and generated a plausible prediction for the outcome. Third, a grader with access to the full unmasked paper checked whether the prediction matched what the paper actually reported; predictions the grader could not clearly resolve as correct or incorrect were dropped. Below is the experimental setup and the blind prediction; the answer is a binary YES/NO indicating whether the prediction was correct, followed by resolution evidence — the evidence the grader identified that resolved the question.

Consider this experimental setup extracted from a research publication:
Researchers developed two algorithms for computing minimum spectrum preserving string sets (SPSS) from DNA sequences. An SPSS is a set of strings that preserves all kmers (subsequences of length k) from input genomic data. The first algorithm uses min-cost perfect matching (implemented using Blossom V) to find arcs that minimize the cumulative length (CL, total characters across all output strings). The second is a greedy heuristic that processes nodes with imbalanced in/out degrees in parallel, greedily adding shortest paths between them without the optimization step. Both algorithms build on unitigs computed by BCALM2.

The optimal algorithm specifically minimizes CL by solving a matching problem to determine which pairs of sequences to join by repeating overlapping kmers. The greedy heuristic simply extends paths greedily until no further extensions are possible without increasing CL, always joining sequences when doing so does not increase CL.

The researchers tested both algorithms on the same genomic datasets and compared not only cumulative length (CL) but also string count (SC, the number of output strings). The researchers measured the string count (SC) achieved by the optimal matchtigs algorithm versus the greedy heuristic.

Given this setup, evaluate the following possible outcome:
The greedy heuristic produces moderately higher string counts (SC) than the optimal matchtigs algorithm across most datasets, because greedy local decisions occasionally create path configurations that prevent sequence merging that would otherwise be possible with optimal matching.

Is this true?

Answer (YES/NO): NO